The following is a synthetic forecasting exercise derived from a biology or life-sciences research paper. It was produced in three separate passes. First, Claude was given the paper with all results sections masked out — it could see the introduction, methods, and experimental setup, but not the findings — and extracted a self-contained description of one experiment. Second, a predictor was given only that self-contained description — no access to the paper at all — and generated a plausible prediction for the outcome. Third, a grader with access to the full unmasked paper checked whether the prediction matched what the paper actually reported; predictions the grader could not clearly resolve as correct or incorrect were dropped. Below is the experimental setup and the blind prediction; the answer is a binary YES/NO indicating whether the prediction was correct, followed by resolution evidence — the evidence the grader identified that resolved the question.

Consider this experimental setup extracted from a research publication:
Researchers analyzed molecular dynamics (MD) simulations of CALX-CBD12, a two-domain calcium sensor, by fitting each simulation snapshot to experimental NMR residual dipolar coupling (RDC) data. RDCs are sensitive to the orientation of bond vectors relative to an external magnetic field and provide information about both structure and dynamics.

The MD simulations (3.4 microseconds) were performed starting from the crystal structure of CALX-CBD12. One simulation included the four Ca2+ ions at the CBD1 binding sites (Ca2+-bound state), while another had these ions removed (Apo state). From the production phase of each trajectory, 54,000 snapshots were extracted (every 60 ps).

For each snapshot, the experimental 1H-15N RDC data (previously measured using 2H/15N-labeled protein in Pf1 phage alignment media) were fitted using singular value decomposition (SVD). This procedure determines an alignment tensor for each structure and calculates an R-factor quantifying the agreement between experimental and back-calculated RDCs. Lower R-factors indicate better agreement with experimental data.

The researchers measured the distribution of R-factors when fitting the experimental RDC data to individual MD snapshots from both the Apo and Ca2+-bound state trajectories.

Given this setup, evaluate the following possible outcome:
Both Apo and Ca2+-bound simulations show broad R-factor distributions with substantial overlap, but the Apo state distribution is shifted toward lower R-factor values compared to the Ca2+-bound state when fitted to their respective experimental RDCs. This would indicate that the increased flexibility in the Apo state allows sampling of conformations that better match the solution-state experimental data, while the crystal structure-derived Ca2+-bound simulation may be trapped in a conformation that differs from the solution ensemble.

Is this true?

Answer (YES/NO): NO